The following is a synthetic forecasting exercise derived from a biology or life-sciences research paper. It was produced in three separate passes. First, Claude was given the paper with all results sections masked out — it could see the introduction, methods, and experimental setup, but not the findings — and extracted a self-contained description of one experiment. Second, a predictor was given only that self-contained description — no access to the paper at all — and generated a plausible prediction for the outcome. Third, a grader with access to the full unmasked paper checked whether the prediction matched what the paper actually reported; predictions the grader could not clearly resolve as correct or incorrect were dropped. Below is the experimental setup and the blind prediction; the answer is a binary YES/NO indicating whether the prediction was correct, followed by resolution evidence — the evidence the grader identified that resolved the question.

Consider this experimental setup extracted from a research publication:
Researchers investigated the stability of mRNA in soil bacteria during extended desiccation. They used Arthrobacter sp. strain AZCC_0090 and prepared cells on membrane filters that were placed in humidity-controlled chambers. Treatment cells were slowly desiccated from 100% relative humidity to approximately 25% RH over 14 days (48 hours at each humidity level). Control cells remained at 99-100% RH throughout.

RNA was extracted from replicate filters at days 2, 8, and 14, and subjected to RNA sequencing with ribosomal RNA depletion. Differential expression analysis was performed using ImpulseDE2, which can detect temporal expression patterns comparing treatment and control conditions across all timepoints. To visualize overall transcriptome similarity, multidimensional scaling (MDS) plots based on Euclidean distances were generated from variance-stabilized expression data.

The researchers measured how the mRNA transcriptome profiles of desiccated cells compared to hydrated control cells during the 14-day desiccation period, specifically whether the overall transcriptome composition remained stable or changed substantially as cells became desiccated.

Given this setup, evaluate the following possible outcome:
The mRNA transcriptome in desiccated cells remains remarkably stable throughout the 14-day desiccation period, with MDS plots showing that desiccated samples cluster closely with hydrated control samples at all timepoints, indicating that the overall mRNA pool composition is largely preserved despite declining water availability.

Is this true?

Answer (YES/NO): NO